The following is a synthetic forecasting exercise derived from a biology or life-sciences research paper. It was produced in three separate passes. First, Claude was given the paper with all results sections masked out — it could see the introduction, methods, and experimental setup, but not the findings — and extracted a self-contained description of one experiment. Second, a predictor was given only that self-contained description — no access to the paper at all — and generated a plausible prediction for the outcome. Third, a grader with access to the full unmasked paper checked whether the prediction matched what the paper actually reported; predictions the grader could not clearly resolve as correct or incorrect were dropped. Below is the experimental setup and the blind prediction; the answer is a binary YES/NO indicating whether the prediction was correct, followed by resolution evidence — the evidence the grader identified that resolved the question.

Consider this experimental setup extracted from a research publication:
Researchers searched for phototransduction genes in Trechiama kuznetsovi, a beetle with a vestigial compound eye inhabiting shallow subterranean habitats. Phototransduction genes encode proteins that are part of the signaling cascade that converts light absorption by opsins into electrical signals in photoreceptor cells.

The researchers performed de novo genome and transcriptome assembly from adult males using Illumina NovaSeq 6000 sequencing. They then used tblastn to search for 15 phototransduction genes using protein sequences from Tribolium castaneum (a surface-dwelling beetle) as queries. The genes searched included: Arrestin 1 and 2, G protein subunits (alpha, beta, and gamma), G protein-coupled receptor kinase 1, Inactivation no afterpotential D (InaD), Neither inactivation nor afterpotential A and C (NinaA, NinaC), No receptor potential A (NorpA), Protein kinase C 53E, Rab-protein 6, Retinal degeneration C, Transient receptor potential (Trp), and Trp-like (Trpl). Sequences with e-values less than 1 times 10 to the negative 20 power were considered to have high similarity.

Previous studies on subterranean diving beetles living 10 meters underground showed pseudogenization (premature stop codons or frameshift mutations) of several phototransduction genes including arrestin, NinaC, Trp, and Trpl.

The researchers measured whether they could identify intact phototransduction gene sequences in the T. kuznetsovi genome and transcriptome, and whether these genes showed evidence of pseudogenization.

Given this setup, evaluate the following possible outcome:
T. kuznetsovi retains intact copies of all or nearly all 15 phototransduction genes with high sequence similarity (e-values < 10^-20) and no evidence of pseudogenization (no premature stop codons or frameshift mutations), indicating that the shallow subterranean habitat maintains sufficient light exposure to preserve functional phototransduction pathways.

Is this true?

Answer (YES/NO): NO